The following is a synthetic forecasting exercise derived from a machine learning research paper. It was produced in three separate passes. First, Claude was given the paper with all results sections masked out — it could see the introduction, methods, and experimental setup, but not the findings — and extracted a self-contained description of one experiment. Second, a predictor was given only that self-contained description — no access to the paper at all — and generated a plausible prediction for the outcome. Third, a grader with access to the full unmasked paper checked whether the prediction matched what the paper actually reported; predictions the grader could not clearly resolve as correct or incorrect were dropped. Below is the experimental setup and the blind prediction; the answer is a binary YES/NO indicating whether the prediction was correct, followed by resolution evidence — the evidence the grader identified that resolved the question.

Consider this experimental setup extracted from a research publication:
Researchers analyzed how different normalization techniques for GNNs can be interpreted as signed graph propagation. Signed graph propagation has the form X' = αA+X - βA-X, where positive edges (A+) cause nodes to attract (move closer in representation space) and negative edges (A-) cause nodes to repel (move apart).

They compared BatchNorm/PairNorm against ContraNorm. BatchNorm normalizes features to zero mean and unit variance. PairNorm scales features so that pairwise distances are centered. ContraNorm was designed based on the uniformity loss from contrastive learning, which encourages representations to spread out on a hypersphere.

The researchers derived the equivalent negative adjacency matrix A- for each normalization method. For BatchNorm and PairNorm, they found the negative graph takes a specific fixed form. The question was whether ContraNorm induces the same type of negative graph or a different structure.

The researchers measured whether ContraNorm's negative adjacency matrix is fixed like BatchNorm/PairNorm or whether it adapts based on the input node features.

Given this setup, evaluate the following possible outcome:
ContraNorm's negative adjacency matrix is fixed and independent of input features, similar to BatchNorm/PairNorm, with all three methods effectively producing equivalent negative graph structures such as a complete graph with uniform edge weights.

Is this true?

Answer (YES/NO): NO